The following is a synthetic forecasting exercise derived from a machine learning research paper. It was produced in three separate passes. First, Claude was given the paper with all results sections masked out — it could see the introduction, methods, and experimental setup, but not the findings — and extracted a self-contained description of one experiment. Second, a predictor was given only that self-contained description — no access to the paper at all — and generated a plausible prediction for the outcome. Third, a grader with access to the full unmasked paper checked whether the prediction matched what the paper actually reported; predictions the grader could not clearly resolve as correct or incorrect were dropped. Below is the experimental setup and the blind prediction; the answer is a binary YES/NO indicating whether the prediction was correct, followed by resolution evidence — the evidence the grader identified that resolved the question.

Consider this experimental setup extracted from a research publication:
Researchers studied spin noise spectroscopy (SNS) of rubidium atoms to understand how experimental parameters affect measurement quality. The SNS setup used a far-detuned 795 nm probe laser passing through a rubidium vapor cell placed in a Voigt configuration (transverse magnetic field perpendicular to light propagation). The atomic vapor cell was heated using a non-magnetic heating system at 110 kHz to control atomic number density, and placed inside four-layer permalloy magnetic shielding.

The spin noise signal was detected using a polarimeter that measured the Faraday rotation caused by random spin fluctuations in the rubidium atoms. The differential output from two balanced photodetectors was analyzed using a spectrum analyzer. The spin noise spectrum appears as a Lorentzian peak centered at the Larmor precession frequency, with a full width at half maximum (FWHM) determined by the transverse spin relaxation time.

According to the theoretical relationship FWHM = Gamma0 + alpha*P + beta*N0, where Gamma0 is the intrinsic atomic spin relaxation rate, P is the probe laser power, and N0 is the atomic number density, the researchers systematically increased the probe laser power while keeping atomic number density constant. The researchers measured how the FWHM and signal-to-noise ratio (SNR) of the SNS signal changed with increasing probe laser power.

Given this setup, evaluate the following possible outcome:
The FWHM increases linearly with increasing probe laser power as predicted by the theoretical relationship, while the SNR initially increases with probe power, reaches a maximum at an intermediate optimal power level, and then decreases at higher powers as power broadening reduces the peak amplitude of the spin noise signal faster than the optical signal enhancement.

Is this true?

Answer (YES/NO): NO